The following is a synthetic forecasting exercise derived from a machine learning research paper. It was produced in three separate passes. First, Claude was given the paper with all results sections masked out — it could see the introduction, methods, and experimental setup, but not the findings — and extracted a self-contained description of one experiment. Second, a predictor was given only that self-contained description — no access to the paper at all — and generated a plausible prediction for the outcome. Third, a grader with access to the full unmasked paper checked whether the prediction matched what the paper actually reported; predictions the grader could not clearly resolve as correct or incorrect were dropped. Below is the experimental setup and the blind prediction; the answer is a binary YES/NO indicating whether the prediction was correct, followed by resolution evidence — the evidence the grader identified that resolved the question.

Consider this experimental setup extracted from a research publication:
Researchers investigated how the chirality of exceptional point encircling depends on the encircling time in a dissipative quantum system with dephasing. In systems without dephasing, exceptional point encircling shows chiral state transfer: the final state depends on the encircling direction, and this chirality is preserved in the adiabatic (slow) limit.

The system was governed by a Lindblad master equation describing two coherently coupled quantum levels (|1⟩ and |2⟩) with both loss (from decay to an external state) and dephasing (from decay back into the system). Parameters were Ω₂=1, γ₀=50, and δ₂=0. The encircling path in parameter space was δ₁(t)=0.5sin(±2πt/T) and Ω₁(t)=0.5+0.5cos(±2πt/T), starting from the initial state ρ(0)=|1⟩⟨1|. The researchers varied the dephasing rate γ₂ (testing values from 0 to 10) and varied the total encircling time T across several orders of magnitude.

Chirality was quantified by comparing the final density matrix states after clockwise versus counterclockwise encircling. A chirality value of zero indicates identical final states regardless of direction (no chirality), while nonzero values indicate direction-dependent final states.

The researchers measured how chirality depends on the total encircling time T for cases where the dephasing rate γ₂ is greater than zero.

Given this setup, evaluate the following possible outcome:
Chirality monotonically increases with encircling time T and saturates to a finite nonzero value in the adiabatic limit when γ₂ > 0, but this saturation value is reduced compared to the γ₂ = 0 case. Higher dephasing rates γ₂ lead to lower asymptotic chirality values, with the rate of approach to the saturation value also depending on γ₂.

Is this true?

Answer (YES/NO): NO